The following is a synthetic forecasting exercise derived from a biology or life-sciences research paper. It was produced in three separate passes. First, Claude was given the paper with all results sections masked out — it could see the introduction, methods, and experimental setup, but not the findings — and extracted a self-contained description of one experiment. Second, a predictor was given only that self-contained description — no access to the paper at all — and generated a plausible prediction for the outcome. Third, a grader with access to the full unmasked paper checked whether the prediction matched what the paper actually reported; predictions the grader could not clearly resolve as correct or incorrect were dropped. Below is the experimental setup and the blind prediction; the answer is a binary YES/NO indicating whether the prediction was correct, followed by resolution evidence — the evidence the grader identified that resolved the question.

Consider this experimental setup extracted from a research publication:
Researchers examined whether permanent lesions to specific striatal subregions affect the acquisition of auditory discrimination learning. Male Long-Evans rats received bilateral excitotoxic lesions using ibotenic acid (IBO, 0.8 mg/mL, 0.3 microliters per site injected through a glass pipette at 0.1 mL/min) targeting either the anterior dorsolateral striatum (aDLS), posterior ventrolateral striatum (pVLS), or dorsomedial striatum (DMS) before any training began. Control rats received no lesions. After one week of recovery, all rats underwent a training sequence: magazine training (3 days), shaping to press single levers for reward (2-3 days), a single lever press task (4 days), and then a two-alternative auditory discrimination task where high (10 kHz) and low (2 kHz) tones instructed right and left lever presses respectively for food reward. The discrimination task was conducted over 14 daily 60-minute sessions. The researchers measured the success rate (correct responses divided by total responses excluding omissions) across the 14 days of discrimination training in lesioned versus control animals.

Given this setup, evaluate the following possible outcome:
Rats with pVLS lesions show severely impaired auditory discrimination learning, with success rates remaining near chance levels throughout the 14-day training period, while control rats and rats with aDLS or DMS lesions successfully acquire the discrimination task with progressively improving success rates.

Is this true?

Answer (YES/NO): NO